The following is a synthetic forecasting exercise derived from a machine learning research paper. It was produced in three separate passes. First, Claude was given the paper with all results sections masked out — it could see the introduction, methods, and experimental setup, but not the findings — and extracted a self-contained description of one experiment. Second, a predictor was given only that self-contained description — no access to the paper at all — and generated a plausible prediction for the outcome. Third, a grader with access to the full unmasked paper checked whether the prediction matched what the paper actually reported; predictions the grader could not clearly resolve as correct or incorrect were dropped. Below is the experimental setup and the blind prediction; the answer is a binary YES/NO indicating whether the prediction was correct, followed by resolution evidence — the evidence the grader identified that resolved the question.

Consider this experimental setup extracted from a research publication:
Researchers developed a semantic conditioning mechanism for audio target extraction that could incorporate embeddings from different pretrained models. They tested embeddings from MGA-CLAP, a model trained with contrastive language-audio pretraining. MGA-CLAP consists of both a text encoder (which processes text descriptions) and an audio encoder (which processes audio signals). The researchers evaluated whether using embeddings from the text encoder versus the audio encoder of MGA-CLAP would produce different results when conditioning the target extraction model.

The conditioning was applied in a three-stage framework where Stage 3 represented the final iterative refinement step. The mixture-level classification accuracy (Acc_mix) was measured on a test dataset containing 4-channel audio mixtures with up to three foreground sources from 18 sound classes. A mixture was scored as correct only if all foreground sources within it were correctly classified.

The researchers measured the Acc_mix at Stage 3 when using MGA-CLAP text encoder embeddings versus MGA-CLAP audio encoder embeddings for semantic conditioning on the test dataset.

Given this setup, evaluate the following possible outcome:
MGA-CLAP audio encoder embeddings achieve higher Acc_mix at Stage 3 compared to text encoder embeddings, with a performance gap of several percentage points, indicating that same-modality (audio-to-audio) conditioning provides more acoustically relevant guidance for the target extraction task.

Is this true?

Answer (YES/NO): NO